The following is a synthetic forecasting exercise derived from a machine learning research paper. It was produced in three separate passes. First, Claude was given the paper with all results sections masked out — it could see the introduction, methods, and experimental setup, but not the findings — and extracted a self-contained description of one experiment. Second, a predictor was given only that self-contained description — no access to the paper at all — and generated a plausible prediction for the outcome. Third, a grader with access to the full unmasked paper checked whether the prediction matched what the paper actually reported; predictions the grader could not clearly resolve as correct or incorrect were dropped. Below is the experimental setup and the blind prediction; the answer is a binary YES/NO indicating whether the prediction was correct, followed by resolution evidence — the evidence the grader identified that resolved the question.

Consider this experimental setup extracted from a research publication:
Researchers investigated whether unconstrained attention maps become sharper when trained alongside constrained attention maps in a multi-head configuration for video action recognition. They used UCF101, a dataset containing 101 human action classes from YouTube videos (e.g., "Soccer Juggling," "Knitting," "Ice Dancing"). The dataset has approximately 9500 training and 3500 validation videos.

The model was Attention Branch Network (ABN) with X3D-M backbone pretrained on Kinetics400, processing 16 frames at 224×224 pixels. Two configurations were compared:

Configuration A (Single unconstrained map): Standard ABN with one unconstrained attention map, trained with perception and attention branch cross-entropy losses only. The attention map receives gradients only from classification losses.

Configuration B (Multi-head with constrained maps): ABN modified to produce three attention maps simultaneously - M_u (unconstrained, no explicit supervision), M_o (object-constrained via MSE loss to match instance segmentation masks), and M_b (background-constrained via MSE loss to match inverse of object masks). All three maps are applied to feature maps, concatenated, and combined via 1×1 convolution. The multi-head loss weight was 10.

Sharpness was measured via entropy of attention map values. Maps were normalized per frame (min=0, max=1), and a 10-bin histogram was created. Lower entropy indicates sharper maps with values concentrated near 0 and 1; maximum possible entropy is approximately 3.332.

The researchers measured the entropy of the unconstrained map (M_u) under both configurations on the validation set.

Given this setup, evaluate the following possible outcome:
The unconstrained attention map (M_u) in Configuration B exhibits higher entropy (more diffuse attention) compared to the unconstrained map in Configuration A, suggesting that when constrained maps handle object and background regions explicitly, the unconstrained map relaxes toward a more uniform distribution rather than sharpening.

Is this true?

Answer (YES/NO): NO